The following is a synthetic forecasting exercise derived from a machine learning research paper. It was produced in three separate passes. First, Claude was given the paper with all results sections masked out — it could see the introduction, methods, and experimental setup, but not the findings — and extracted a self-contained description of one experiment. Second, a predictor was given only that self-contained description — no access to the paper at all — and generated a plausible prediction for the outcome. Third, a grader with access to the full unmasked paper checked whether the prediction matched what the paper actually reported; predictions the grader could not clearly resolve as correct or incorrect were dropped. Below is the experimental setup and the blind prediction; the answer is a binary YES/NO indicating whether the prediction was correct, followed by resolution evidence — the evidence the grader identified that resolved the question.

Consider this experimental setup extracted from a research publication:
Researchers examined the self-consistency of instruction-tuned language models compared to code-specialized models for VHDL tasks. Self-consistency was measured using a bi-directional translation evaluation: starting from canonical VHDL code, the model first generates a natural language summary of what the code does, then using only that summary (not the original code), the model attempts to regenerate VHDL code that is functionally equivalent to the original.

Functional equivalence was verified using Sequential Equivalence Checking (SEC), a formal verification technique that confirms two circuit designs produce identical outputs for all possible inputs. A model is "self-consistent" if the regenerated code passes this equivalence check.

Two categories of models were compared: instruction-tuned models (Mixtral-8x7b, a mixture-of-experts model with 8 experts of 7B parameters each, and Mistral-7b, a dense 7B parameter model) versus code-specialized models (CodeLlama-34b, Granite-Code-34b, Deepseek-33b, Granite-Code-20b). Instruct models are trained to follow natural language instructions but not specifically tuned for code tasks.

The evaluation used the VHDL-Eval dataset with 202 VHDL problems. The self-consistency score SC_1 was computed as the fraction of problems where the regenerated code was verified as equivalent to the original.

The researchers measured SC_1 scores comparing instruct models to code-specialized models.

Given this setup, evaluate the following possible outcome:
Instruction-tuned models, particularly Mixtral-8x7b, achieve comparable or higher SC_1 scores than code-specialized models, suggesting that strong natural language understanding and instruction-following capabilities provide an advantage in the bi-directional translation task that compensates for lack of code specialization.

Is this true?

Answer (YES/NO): NO